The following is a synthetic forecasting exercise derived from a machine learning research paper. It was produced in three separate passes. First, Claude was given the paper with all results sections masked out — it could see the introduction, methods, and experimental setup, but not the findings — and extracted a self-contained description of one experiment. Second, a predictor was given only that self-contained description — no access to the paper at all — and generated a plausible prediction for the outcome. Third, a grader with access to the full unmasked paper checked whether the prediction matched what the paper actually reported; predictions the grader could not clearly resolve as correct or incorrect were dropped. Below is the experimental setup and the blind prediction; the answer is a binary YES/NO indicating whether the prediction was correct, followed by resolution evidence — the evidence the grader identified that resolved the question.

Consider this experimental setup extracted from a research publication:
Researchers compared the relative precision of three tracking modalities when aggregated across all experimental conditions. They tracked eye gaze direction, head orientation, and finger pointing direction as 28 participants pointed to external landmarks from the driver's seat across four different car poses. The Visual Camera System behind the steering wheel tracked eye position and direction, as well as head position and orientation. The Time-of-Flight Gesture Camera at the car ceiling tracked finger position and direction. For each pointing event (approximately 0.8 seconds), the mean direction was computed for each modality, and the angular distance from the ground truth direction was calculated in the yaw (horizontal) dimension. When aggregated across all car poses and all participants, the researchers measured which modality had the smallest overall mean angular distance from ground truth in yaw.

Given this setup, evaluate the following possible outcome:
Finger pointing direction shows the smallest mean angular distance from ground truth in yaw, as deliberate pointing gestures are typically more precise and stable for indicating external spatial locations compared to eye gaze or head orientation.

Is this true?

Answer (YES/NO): NO